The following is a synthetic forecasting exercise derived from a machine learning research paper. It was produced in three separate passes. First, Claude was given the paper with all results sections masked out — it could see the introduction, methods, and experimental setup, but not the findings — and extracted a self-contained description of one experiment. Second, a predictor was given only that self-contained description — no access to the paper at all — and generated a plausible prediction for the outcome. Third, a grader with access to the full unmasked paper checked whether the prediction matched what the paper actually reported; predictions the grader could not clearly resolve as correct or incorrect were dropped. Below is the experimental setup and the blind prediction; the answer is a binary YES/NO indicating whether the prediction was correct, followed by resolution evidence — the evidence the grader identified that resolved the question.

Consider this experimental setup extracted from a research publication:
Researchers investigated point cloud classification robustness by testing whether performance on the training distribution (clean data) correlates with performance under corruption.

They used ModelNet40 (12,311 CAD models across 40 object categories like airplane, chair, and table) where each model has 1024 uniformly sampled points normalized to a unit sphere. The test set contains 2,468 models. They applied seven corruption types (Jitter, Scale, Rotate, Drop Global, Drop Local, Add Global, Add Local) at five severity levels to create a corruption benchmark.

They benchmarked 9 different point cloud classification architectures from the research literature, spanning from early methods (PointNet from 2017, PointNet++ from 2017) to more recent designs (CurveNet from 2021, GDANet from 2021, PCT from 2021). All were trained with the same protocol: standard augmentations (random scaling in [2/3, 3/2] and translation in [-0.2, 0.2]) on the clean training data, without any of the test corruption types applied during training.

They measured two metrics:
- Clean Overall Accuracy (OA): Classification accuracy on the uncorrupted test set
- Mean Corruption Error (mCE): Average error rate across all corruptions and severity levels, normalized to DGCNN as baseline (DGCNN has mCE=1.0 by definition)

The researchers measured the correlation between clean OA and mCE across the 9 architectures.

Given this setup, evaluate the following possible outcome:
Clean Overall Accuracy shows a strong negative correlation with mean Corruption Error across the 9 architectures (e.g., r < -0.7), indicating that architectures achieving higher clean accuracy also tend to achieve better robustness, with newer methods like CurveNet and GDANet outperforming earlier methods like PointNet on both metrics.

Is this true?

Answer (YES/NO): NO